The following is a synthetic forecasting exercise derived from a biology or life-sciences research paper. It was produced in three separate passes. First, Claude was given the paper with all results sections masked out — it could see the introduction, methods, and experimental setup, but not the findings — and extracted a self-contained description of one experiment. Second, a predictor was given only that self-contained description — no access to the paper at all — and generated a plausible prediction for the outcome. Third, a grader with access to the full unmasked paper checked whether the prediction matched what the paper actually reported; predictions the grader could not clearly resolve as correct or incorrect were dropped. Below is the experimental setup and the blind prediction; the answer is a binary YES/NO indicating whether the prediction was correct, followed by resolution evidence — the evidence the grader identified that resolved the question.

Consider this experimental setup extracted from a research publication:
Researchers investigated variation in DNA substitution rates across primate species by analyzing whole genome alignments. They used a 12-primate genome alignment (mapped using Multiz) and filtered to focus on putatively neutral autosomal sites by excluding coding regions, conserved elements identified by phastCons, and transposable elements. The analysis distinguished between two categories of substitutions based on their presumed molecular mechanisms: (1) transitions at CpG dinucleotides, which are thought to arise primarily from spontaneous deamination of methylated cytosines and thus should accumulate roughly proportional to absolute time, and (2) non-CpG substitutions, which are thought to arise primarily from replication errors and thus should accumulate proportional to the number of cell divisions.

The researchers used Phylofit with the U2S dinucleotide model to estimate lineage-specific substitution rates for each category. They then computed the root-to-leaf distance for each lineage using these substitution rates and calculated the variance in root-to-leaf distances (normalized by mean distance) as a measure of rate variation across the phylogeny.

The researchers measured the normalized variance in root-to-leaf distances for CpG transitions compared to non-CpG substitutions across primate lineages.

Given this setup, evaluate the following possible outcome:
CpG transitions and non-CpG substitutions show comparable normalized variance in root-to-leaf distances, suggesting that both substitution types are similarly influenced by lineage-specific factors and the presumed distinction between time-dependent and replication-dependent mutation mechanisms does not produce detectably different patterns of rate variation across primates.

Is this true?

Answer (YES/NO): NO